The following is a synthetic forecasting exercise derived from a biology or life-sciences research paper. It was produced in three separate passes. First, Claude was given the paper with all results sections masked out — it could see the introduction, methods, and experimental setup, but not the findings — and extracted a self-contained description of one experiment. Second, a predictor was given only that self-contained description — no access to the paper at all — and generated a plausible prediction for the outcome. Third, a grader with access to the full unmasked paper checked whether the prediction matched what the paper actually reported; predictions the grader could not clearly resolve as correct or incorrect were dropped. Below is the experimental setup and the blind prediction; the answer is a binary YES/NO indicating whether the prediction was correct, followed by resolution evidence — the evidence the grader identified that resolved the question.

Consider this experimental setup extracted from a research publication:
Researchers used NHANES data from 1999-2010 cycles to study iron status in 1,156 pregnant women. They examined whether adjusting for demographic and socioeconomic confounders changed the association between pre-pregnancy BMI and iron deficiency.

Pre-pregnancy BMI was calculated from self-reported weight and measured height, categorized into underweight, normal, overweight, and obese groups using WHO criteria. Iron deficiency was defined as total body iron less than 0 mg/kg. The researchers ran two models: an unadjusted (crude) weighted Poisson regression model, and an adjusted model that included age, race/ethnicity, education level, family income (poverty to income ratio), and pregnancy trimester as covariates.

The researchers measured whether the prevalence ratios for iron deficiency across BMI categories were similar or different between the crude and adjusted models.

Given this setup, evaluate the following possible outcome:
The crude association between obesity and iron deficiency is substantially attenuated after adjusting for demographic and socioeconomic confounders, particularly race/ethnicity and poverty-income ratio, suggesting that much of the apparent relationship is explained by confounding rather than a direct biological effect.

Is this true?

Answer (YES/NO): NO